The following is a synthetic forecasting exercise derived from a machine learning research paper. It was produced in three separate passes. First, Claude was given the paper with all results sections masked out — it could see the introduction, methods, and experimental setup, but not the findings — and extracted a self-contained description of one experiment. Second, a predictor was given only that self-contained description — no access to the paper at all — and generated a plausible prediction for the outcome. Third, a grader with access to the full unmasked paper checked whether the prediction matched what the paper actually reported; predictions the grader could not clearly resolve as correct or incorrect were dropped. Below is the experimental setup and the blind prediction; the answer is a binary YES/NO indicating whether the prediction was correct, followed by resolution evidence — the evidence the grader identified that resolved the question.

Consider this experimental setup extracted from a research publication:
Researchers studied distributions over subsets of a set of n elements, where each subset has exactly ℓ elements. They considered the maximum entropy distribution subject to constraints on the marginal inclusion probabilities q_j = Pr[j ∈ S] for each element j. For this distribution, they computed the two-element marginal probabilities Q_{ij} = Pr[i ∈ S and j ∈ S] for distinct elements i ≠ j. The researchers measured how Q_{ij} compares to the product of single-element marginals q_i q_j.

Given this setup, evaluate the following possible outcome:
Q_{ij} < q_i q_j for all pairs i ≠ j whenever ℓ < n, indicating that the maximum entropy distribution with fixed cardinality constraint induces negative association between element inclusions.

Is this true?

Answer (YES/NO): YES